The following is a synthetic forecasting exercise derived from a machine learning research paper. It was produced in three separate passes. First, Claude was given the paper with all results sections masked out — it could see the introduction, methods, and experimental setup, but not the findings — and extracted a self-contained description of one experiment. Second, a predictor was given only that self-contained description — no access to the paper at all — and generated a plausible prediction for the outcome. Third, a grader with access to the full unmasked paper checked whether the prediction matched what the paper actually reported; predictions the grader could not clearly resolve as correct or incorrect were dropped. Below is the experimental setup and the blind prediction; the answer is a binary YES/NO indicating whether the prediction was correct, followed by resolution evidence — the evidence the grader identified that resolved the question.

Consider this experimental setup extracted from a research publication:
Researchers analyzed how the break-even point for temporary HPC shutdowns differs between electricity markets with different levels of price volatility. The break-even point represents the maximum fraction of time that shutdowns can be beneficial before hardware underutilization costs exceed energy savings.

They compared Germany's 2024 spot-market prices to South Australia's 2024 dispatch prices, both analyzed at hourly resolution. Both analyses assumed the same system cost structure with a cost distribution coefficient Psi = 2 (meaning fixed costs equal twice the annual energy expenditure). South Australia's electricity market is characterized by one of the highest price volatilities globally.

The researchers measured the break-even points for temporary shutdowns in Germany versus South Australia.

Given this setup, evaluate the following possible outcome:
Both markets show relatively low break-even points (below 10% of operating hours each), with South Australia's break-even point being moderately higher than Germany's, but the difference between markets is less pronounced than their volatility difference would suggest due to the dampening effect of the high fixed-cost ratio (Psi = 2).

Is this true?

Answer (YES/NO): NO